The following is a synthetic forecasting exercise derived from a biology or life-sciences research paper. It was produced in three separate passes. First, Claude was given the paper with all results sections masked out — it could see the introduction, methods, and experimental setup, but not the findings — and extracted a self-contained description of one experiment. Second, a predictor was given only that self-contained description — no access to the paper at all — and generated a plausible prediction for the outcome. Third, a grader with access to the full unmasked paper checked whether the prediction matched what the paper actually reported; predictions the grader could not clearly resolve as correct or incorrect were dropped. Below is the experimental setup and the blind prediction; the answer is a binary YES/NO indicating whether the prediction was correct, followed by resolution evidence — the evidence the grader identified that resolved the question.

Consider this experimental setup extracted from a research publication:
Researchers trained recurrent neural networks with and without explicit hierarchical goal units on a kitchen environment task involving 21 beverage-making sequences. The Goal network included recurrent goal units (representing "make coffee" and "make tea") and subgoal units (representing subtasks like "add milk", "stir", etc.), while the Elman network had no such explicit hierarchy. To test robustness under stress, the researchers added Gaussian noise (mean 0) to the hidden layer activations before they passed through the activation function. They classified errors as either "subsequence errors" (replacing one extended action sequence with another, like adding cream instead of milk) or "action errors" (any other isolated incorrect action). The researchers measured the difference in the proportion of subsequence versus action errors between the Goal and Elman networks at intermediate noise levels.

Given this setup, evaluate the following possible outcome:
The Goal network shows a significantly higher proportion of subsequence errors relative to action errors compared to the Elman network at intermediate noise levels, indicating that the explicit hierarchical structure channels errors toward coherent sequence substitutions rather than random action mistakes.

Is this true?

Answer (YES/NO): NO